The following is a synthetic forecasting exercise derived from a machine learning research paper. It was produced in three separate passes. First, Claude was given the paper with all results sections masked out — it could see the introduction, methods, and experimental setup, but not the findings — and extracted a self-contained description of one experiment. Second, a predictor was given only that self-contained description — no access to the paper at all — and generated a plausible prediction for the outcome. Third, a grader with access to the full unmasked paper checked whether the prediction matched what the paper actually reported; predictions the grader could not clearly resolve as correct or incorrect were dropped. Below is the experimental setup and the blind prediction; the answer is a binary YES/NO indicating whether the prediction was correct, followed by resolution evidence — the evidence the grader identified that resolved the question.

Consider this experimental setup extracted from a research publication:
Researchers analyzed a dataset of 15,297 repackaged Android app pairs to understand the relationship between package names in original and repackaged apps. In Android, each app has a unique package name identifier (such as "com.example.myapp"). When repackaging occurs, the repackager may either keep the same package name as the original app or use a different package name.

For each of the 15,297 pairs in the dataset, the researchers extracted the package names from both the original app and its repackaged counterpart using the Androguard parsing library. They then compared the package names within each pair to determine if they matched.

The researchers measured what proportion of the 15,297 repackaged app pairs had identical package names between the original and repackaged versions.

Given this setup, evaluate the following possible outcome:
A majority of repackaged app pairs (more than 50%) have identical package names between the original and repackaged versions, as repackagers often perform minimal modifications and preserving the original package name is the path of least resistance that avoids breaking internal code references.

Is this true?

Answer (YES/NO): NO